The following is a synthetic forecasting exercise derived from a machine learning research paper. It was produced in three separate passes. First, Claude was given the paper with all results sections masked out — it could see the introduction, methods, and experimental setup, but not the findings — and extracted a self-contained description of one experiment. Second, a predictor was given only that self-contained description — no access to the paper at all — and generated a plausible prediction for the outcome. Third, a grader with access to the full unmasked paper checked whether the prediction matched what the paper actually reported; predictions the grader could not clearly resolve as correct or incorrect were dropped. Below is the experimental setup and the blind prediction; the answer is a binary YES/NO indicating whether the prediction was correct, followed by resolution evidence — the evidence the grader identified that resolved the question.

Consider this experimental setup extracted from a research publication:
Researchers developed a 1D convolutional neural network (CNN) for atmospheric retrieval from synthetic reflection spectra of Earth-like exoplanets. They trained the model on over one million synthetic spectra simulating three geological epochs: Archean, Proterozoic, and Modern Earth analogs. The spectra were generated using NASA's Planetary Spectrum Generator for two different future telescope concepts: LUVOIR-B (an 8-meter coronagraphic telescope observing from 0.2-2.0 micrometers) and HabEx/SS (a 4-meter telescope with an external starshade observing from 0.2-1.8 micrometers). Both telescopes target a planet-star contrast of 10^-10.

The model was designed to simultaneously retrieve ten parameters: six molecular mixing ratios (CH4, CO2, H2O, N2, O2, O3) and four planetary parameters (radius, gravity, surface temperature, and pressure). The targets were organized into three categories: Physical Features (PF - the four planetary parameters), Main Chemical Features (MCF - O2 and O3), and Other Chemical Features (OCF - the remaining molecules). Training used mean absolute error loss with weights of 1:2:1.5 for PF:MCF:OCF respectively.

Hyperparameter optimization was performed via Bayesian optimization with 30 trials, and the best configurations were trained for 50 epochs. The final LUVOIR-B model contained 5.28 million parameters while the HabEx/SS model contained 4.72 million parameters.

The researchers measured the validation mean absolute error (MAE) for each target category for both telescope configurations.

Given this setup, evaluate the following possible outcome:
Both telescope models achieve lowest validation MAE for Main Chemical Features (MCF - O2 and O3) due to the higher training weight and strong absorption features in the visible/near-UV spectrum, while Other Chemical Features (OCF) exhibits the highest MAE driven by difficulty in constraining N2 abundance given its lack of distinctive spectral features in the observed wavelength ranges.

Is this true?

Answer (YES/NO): NO